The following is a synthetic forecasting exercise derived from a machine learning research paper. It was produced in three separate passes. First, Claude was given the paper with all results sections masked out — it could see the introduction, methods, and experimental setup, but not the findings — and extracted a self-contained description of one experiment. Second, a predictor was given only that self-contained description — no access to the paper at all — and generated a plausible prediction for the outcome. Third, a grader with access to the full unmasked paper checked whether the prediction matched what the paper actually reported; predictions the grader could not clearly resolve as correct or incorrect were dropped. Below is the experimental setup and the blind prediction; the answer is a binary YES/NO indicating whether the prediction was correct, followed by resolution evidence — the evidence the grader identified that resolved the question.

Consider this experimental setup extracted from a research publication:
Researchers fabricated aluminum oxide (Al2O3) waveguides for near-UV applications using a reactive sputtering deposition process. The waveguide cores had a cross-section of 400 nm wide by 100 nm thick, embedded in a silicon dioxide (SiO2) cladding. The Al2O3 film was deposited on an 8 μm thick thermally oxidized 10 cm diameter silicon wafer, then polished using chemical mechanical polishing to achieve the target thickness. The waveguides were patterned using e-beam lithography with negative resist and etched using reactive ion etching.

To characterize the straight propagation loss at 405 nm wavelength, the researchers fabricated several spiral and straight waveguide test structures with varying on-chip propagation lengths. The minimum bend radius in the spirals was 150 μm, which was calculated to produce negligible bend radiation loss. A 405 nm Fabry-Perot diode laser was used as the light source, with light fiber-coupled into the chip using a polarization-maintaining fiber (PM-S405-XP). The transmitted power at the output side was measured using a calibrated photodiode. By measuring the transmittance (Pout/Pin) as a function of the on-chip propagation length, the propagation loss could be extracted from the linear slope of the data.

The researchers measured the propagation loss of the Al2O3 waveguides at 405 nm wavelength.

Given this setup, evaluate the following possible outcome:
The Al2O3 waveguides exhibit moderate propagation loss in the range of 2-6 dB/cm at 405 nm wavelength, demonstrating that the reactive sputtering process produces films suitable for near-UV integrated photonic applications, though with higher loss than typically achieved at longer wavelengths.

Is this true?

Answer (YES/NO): YES